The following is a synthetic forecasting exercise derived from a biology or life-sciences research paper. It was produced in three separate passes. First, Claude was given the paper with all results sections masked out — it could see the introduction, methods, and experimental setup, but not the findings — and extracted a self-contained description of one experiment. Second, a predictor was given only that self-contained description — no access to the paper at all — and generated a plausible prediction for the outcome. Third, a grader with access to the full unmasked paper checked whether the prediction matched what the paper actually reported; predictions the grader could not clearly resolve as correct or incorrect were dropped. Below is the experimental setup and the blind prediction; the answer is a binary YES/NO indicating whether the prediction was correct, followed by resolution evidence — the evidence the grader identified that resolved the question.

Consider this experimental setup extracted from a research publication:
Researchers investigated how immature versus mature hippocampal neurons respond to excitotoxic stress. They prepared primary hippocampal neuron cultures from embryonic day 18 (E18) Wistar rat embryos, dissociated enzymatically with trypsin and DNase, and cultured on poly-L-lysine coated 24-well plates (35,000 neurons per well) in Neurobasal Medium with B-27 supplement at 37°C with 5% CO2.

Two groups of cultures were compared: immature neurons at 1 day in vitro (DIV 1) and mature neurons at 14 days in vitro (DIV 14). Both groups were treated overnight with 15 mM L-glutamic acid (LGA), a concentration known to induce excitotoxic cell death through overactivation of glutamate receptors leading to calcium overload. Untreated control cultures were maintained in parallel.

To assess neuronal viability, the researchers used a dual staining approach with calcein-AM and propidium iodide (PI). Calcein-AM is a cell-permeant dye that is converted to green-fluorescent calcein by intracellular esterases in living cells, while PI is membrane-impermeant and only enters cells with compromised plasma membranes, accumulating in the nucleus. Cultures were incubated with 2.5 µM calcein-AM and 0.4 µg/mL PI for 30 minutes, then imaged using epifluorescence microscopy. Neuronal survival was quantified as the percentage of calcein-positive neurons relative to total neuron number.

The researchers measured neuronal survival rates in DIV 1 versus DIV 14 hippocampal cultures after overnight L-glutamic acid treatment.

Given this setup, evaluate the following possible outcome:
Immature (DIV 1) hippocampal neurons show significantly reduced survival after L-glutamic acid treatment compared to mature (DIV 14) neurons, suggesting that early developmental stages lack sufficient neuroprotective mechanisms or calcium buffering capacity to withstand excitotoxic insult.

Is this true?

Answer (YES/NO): YES